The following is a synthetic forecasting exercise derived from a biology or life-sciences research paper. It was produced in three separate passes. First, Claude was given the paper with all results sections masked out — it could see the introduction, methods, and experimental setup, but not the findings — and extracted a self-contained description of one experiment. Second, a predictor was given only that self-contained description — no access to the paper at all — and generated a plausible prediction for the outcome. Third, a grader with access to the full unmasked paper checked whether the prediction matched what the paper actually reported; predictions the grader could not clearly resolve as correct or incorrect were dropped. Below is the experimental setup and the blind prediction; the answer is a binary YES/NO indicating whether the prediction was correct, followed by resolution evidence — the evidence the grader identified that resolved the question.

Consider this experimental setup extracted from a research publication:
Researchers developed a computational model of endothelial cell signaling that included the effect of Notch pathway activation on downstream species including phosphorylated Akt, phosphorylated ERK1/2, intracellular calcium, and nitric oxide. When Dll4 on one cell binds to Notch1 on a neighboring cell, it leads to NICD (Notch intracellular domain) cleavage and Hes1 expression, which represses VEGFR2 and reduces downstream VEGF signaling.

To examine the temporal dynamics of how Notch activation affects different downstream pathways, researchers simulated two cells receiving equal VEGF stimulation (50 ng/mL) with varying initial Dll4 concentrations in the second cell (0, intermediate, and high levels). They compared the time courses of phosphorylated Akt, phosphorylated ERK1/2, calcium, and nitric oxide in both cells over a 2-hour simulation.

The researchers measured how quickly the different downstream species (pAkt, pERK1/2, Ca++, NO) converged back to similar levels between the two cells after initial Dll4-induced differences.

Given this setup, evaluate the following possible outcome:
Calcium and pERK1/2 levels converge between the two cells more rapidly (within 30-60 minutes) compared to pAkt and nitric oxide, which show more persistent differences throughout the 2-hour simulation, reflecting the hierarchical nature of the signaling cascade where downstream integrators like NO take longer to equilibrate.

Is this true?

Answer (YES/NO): NO